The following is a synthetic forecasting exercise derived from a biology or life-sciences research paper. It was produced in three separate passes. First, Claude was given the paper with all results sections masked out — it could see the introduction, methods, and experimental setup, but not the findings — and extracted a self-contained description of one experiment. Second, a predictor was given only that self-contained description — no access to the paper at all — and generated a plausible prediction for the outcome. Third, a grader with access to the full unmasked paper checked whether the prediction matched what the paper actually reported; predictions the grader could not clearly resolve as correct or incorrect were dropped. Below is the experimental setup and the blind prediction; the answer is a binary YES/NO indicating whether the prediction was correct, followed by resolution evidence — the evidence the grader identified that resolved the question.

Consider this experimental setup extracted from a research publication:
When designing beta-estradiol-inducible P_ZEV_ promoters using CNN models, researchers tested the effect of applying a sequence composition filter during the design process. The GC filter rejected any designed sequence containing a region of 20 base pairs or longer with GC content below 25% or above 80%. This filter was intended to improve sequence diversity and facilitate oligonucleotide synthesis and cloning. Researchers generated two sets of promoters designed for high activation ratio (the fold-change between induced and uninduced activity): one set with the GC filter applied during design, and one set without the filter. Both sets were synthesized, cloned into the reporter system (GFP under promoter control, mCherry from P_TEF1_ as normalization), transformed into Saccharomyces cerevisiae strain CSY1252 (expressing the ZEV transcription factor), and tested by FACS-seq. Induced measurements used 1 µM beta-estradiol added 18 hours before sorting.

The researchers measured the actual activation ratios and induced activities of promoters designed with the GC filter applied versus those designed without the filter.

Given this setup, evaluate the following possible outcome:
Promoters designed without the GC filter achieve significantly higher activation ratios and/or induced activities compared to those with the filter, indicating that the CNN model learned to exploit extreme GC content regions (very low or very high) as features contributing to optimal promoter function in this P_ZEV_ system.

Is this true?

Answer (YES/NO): NO